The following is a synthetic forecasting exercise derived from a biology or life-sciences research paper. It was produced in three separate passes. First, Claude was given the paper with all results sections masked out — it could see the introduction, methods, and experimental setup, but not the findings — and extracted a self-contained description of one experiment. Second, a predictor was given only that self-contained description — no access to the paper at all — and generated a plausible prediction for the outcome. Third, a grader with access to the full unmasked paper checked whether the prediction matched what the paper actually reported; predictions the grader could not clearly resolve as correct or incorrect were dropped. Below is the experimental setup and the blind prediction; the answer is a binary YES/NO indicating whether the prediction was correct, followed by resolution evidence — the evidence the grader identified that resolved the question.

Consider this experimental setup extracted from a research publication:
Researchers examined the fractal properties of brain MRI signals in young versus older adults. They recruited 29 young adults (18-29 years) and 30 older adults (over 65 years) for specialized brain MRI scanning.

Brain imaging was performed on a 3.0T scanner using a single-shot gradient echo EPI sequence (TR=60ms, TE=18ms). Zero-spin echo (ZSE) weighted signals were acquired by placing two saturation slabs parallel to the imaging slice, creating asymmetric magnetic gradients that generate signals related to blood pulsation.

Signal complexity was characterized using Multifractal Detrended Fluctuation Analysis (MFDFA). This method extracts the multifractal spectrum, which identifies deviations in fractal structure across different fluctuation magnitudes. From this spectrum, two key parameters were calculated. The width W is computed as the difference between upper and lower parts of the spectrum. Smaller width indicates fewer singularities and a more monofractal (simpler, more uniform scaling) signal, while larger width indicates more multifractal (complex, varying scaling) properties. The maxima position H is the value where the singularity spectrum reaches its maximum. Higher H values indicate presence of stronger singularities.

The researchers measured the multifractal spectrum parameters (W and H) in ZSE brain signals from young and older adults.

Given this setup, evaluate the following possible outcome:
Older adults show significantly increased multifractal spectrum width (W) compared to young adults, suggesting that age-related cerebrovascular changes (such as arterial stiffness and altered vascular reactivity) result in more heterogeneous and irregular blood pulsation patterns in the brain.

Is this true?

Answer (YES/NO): YES